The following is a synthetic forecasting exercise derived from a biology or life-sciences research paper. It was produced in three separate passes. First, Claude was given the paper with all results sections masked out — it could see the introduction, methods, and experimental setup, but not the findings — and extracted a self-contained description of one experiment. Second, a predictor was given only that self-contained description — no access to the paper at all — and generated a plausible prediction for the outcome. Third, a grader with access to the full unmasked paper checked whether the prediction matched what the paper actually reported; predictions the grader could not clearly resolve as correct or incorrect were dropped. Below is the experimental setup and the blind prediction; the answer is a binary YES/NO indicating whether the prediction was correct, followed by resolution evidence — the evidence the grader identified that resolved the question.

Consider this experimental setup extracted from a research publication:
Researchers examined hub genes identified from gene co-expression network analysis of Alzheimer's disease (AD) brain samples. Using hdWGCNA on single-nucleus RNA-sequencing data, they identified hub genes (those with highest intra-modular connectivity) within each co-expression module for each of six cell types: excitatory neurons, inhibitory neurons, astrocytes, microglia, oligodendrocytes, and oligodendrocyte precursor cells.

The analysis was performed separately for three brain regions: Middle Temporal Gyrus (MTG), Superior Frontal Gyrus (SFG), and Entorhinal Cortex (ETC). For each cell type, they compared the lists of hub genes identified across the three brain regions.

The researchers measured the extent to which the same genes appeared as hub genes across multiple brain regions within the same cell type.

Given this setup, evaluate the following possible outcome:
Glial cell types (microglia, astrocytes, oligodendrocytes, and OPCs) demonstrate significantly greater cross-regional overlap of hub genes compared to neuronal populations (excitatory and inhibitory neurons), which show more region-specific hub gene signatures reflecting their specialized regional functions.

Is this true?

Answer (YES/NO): NO